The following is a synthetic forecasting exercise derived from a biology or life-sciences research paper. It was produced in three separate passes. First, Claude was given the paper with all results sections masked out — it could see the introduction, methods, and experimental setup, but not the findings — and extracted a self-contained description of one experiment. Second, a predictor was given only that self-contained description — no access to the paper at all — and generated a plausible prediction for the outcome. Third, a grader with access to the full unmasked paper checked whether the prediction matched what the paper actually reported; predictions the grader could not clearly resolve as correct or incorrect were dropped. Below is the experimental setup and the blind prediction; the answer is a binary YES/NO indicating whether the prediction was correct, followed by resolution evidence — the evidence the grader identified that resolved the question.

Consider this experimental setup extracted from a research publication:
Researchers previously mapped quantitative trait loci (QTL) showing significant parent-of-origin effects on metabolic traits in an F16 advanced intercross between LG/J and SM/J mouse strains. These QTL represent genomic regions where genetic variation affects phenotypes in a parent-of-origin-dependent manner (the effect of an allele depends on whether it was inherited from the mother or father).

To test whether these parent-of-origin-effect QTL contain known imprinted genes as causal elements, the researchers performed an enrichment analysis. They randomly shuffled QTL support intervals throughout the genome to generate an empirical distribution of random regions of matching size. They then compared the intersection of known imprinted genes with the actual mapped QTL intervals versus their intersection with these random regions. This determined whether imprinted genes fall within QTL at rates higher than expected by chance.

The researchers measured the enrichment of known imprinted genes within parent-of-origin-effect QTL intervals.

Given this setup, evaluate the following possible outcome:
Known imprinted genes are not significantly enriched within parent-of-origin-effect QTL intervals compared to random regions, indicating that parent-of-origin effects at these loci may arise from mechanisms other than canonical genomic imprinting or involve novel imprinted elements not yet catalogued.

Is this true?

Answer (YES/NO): YES